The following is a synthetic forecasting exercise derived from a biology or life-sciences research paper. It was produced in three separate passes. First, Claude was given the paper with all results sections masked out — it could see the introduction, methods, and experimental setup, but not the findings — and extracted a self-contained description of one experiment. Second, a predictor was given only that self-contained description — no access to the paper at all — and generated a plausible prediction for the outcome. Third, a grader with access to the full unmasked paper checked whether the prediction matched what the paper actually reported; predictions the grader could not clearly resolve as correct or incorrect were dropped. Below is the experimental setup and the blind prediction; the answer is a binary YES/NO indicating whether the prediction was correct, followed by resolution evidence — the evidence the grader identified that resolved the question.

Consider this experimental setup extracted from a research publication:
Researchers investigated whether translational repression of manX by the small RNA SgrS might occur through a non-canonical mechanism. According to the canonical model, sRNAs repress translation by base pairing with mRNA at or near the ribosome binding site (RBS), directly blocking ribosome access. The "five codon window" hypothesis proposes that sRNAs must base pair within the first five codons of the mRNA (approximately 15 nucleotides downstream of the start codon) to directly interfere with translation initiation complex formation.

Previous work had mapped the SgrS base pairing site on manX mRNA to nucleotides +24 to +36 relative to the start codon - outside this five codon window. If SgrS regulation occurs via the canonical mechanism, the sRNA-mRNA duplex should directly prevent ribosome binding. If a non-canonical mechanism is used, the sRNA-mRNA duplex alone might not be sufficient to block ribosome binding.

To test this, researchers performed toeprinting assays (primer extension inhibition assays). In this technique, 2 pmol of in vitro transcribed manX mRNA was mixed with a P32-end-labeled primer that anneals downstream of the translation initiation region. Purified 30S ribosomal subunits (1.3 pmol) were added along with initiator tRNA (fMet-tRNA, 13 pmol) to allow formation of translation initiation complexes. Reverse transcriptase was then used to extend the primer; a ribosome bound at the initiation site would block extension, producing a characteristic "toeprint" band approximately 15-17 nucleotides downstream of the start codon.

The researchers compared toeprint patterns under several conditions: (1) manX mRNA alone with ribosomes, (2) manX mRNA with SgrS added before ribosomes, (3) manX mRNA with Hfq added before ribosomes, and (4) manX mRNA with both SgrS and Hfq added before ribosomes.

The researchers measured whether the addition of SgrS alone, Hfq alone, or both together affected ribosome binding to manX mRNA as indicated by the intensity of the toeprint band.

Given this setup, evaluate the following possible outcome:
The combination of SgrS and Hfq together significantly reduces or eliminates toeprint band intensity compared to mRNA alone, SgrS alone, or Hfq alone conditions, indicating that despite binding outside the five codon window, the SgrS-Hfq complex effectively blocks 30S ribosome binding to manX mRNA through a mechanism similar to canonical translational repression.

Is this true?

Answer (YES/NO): NO